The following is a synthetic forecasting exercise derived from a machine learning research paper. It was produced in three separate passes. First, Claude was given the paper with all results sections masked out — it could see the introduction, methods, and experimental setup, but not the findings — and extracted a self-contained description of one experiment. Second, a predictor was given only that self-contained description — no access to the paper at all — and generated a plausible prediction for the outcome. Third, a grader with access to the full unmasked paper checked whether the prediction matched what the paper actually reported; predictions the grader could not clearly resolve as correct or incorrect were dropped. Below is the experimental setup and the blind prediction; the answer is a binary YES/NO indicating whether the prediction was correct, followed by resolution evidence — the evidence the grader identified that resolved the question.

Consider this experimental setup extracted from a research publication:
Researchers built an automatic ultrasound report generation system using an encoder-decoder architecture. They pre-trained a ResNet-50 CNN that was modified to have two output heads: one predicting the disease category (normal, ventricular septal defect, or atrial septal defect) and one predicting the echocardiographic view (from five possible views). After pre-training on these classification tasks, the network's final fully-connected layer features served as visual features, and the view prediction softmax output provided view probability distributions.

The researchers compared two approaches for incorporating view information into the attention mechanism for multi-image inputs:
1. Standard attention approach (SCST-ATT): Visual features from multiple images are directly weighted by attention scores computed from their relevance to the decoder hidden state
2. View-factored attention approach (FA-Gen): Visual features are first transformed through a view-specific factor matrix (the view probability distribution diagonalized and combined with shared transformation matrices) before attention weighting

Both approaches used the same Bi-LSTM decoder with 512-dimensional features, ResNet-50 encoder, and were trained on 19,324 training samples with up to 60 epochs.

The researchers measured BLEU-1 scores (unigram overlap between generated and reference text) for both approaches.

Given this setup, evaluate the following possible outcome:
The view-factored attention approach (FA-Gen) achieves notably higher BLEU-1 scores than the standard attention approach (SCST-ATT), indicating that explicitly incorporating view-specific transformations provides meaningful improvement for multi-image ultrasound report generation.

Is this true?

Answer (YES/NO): NO